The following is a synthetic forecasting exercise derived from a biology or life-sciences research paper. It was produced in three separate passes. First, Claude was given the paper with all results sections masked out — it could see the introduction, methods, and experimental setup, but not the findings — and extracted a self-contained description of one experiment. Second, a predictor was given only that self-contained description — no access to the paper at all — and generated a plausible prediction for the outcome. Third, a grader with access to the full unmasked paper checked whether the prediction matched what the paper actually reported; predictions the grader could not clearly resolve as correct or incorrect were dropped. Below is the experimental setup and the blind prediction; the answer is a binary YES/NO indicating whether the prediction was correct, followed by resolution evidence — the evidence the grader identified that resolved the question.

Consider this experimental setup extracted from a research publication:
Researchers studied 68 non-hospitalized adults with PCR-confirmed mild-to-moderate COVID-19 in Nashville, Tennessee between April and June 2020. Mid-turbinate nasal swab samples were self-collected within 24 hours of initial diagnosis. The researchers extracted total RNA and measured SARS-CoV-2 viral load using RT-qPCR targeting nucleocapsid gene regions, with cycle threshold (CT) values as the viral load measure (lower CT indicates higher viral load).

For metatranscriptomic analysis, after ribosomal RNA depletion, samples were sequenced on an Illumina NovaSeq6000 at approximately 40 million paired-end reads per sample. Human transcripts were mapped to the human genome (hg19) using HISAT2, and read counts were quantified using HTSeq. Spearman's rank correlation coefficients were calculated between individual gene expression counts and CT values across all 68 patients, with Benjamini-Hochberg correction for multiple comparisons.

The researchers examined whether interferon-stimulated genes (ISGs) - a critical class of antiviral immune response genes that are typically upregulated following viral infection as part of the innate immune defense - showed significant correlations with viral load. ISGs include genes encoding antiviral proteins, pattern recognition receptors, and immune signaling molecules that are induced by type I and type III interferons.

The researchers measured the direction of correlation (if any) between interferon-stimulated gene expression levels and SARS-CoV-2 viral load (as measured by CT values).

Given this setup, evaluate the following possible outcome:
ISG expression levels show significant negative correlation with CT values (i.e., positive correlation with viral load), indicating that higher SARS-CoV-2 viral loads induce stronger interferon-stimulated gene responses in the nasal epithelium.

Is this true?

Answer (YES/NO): YES